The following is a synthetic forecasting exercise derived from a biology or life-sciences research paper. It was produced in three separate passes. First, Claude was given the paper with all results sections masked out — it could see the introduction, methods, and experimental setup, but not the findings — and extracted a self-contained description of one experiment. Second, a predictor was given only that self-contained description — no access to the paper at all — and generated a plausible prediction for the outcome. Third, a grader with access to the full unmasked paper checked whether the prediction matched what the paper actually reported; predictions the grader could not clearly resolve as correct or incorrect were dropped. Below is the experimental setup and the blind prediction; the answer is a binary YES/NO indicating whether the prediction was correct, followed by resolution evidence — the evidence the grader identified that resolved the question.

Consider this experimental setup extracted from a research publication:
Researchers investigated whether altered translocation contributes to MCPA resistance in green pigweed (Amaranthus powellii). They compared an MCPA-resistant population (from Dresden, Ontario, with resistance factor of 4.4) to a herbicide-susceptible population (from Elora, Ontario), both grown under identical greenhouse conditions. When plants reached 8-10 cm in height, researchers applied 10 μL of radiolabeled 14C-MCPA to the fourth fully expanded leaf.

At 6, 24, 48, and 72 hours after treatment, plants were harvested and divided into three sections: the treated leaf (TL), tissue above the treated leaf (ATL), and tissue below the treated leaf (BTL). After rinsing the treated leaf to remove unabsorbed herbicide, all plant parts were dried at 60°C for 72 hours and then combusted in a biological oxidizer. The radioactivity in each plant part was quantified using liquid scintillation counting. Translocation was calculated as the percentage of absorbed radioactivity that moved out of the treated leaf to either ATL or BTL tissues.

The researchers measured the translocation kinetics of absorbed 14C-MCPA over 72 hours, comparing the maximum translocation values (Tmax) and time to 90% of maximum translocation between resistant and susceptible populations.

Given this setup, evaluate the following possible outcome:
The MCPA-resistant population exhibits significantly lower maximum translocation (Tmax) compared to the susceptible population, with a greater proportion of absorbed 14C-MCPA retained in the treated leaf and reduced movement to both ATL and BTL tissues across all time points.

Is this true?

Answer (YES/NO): NO